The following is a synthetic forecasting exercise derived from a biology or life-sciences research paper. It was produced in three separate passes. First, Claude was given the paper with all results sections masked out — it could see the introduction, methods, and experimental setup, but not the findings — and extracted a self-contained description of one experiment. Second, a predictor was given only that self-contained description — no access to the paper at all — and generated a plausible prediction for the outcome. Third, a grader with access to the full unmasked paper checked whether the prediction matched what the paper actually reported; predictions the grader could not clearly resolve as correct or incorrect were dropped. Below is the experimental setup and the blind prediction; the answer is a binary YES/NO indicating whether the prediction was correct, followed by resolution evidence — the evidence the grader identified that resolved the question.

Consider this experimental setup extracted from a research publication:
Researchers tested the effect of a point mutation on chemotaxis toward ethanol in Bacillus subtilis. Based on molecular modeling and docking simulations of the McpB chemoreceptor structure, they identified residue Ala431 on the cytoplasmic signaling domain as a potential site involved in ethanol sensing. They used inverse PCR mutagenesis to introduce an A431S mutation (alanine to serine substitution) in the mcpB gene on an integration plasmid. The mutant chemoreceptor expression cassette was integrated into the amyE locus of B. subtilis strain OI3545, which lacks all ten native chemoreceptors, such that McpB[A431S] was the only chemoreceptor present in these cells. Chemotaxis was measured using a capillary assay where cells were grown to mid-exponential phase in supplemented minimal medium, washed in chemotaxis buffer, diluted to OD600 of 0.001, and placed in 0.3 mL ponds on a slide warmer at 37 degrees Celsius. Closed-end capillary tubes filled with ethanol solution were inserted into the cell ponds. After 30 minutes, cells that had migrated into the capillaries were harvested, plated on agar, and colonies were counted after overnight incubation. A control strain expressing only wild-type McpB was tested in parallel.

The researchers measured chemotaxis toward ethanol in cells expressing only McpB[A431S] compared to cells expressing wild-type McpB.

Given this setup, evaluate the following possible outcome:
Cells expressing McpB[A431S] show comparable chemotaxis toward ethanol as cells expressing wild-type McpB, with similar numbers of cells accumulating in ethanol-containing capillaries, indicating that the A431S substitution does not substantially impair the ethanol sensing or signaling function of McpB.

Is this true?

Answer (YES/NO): NO